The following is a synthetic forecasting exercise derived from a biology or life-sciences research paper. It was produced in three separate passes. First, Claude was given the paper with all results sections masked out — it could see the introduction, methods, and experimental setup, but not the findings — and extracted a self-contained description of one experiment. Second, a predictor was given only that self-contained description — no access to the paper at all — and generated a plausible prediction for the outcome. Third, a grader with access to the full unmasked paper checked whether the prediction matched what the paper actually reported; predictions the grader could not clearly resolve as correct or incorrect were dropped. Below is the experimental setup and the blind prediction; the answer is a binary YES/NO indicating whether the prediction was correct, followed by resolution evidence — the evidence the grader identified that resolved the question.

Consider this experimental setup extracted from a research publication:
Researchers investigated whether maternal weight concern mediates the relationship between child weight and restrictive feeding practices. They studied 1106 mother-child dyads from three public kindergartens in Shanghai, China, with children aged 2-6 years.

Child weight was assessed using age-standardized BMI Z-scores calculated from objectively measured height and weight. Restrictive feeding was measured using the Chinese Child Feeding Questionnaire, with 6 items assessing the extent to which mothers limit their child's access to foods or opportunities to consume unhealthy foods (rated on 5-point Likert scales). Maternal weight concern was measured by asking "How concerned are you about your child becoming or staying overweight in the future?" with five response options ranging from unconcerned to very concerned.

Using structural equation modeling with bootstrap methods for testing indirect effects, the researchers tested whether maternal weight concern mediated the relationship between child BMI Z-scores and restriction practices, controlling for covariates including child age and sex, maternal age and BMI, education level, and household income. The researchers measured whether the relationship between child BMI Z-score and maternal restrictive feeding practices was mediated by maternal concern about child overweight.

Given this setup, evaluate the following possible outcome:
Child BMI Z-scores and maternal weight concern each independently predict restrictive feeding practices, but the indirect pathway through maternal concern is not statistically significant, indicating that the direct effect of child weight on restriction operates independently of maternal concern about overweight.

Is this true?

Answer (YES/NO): NO